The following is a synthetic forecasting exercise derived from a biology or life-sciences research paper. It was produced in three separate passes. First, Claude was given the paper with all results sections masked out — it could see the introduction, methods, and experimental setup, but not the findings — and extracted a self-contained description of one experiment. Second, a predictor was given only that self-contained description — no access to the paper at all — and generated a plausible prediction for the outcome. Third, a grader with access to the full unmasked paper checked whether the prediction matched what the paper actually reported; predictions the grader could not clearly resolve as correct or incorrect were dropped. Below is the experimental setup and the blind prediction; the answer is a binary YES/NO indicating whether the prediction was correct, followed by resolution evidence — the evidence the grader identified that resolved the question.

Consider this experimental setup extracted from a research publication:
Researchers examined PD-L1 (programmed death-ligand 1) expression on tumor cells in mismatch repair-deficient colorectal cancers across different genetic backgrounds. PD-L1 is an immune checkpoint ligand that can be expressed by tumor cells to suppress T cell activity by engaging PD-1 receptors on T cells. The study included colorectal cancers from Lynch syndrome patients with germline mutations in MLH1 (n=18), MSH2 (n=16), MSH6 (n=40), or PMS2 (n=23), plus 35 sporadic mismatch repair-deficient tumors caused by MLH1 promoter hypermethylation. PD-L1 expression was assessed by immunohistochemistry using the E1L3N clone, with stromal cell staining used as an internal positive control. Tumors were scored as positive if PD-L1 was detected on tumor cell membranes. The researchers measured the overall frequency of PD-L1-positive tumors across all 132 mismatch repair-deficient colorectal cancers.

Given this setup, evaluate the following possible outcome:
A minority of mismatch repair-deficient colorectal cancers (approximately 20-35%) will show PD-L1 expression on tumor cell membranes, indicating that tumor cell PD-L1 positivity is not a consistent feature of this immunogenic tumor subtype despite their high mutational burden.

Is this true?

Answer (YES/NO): NO